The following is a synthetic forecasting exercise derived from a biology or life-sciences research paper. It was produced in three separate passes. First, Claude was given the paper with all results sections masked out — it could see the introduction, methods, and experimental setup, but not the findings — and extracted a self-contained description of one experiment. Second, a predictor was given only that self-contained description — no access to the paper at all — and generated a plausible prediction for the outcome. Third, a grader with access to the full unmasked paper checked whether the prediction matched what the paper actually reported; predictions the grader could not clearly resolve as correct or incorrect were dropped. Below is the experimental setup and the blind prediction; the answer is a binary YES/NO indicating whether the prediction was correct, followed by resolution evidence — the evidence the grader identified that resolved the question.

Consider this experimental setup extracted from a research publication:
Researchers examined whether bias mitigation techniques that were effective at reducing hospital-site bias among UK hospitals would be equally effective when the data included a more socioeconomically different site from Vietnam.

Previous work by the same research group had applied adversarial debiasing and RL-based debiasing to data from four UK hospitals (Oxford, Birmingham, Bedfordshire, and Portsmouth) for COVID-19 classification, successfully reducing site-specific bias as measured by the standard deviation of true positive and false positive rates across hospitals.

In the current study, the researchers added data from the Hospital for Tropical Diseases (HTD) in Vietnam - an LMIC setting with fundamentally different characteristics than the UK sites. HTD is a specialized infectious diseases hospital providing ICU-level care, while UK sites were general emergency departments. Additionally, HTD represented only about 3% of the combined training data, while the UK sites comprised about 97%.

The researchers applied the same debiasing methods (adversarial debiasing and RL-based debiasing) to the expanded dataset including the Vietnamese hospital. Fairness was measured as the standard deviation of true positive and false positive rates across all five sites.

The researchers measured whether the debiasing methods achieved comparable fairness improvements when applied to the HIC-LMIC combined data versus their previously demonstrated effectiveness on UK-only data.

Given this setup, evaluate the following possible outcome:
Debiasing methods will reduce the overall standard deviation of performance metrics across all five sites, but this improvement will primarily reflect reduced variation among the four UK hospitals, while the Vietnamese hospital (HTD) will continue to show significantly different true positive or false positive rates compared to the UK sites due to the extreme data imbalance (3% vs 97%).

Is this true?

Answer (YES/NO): NO